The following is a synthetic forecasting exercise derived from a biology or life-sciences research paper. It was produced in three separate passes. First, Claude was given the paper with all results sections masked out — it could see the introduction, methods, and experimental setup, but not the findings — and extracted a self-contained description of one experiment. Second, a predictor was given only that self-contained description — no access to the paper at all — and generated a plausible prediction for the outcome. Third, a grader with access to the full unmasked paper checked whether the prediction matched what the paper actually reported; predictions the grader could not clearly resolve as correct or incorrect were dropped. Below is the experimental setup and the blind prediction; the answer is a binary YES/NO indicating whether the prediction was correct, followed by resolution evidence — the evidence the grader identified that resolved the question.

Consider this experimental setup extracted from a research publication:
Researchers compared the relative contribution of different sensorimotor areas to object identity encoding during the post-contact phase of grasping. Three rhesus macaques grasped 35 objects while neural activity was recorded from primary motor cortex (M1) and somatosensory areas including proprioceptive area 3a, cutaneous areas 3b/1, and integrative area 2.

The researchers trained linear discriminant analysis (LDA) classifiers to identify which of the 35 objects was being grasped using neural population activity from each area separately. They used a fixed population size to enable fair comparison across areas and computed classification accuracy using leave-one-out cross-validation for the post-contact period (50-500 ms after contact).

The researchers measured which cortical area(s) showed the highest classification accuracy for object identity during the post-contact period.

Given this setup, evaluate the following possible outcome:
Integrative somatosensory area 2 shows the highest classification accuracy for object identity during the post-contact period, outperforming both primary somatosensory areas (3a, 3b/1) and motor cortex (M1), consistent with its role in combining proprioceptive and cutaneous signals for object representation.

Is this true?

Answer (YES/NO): NO